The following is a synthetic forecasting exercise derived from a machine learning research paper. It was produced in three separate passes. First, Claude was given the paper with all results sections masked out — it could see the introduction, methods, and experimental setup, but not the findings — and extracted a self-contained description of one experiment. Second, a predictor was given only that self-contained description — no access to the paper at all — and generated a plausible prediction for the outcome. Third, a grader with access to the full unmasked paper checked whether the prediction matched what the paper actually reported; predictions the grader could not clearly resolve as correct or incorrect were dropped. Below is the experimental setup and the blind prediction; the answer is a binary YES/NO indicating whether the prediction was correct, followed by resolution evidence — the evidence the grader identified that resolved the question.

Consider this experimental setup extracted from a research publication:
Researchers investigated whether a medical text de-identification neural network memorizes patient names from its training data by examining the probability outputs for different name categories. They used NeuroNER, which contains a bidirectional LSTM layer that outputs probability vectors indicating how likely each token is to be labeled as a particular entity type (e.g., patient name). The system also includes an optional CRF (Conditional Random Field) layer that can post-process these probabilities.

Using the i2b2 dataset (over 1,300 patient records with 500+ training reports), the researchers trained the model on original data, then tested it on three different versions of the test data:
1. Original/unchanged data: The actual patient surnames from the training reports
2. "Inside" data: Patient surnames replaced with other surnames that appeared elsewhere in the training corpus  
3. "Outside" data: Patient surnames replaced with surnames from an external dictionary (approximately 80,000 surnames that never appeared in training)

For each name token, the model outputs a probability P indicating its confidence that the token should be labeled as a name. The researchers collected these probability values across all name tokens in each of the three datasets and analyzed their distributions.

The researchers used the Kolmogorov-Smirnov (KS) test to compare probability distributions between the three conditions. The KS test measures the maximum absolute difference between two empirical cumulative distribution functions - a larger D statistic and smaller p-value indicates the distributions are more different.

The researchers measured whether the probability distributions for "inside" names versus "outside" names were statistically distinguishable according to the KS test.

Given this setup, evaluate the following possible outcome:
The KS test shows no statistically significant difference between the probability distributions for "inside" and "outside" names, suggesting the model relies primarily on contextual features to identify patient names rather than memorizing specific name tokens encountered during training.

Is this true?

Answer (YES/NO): NO